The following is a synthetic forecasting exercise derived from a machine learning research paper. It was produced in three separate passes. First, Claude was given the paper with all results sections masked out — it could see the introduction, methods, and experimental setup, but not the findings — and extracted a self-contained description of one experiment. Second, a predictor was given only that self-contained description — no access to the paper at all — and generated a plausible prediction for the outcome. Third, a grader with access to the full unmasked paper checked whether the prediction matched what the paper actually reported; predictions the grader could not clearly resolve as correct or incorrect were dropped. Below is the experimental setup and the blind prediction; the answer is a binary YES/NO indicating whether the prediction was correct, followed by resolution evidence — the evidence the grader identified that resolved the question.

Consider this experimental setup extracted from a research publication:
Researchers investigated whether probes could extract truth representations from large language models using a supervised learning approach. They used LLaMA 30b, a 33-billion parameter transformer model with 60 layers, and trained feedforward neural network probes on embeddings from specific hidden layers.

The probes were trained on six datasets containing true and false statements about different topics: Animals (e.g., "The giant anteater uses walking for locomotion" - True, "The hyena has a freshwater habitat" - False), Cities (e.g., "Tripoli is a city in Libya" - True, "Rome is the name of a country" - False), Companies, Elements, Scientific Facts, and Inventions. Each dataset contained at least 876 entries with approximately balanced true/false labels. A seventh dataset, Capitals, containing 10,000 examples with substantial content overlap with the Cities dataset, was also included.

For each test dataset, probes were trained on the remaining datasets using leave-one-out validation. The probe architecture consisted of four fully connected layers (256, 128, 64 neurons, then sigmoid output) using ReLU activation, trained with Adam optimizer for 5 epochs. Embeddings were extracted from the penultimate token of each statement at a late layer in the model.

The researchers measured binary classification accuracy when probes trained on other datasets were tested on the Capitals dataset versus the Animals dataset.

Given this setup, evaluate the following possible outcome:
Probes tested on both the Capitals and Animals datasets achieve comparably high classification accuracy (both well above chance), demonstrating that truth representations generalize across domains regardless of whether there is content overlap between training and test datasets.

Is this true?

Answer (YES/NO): NO